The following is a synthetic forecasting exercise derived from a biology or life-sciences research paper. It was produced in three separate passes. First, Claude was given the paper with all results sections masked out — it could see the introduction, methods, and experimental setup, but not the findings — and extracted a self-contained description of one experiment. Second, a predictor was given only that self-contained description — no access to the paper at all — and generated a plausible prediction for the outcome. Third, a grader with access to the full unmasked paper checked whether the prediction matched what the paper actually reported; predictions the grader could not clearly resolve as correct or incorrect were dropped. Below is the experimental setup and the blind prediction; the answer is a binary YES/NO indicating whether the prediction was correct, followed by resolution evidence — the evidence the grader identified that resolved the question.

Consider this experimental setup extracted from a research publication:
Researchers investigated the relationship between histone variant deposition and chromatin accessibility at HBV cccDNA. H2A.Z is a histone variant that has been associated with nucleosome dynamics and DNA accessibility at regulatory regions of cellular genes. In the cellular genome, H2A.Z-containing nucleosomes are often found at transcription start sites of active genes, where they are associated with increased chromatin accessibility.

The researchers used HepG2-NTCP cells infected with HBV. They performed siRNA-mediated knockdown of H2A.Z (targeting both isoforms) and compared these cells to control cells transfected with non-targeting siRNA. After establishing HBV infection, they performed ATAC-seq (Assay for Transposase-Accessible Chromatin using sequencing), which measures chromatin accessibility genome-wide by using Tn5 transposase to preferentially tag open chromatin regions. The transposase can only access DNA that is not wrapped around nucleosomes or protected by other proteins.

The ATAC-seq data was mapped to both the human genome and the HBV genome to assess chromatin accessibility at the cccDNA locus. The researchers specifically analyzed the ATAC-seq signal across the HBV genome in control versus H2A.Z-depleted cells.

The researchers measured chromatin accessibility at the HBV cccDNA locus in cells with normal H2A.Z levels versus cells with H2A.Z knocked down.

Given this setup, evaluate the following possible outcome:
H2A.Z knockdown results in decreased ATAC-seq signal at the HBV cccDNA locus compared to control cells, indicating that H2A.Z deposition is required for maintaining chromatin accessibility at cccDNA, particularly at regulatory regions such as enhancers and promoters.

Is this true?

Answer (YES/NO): YES